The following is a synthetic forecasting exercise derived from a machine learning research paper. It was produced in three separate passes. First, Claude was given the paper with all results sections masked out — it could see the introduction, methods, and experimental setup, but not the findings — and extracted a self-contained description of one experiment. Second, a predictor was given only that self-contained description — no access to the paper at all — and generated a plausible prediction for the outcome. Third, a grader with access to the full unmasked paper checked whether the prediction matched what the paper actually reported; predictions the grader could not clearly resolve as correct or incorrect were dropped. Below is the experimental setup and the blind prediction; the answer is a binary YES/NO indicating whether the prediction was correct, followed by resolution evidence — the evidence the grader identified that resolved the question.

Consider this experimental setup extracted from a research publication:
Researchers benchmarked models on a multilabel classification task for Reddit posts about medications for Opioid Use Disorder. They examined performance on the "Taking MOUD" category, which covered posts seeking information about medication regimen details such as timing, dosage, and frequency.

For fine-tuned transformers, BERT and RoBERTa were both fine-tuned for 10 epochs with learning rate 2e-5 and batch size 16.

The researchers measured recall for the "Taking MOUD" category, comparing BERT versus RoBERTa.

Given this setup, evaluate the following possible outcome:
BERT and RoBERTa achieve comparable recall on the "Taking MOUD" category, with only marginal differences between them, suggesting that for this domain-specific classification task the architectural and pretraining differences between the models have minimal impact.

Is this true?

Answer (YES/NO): NO